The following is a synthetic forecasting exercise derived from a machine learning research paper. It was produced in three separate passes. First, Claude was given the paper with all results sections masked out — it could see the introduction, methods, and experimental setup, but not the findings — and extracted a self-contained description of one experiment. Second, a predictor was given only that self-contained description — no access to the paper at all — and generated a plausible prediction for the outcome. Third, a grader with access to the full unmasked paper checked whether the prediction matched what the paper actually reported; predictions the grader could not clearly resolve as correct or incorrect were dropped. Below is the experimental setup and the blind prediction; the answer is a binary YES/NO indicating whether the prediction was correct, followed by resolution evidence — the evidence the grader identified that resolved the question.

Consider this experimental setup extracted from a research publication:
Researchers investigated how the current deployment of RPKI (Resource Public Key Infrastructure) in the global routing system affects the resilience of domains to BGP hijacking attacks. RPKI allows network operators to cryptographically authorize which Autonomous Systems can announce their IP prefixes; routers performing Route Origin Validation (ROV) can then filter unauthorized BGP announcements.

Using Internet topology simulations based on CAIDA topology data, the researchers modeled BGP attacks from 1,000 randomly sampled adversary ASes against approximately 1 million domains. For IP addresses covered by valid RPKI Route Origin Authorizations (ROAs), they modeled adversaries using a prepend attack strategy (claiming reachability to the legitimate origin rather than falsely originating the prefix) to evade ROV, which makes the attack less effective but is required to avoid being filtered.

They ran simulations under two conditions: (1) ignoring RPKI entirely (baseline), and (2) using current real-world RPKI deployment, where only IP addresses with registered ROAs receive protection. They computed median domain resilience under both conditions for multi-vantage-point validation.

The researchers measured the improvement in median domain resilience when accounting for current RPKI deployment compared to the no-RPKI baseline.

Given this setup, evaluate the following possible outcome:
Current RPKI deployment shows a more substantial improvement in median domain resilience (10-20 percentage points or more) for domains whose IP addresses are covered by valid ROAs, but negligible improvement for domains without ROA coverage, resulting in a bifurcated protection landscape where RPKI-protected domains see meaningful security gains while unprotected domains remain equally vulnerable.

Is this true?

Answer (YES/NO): NO